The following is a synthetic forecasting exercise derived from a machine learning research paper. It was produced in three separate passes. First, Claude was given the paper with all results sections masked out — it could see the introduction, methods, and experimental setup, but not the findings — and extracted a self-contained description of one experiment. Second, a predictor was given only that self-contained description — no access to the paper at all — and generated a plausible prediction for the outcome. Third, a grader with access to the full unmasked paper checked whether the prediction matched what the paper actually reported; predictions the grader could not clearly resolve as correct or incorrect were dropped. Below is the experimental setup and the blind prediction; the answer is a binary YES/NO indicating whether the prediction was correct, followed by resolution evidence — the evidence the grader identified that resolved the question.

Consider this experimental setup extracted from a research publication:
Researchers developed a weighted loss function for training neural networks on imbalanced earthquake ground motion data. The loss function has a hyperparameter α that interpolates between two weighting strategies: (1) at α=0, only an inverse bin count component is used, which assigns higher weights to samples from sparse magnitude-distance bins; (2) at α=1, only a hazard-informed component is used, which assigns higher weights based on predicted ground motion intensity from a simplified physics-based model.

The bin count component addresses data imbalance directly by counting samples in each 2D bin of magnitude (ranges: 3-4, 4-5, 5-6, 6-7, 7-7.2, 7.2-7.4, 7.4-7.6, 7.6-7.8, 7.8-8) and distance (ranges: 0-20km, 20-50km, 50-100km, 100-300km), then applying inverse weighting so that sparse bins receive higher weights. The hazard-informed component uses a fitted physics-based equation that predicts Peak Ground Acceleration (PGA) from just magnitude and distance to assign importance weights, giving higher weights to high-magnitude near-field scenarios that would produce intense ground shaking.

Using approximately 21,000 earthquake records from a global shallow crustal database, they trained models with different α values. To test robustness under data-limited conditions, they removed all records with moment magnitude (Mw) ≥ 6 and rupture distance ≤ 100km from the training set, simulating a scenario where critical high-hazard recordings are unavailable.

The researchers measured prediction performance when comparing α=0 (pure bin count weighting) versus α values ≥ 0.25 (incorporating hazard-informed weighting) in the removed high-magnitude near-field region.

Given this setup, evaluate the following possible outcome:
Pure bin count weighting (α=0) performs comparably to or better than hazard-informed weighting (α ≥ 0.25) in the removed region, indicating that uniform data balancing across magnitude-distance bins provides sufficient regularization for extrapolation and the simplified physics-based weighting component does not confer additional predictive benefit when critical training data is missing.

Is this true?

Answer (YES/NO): NO